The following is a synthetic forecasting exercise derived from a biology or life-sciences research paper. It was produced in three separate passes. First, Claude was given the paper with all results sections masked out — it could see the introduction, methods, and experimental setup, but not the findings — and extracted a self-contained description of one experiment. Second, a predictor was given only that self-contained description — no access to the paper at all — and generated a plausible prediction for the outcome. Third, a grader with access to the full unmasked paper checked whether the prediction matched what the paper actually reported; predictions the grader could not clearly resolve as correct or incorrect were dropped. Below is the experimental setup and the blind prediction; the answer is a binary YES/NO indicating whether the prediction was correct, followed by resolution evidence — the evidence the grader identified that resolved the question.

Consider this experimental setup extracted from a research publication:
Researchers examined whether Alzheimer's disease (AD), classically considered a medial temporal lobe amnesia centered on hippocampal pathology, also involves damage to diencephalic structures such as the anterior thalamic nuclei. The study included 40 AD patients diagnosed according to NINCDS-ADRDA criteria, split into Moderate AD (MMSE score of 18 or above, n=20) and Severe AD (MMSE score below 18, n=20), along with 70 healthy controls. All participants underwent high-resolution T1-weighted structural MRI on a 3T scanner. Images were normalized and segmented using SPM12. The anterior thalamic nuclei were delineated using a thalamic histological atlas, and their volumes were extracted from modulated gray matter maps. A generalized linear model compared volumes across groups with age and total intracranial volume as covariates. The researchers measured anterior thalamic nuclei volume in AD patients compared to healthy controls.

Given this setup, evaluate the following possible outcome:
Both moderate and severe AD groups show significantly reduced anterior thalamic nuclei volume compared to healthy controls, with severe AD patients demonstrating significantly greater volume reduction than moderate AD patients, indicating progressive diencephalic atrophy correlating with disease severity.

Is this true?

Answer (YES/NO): NO